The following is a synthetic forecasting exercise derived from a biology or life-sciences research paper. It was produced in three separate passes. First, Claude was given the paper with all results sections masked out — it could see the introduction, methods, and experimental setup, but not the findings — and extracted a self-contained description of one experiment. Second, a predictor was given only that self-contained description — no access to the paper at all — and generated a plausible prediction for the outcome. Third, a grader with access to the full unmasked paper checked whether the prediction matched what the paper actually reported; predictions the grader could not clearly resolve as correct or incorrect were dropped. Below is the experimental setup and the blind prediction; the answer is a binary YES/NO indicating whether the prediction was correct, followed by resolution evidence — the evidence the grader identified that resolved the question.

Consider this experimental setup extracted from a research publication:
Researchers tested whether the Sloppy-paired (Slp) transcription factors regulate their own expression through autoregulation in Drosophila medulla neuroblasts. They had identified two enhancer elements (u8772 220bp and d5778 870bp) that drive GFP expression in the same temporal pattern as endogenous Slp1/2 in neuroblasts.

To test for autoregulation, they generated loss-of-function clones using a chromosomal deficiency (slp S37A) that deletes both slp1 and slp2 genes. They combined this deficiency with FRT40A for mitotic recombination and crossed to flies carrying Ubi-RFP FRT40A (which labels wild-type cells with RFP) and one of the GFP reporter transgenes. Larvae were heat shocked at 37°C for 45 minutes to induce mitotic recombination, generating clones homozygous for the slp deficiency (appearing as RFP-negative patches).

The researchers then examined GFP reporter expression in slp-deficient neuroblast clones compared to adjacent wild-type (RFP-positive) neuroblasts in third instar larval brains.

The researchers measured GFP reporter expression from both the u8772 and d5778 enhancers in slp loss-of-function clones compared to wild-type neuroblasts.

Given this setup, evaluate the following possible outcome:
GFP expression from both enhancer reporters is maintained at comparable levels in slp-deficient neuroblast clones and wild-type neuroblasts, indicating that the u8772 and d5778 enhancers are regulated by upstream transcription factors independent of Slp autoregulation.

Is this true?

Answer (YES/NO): YES